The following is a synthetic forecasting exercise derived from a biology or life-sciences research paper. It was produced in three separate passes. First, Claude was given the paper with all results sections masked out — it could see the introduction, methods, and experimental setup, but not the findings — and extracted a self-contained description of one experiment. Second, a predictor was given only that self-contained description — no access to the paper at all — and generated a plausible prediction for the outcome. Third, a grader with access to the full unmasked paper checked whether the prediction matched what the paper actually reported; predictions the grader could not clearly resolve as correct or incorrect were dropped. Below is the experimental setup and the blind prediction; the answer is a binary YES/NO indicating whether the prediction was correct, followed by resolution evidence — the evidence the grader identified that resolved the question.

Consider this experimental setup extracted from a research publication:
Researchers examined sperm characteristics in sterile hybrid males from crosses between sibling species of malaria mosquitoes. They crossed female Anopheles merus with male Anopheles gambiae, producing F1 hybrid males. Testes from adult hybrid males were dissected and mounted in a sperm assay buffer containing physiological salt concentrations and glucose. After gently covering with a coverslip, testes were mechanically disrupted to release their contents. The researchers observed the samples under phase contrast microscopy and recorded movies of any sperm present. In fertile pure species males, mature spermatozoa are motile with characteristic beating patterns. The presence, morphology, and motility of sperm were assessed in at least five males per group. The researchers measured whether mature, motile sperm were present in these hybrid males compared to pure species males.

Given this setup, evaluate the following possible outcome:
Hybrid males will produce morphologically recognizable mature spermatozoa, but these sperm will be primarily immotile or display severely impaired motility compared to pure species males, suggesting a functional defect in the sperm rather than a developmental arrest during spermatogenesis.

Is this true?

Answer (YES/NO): NO